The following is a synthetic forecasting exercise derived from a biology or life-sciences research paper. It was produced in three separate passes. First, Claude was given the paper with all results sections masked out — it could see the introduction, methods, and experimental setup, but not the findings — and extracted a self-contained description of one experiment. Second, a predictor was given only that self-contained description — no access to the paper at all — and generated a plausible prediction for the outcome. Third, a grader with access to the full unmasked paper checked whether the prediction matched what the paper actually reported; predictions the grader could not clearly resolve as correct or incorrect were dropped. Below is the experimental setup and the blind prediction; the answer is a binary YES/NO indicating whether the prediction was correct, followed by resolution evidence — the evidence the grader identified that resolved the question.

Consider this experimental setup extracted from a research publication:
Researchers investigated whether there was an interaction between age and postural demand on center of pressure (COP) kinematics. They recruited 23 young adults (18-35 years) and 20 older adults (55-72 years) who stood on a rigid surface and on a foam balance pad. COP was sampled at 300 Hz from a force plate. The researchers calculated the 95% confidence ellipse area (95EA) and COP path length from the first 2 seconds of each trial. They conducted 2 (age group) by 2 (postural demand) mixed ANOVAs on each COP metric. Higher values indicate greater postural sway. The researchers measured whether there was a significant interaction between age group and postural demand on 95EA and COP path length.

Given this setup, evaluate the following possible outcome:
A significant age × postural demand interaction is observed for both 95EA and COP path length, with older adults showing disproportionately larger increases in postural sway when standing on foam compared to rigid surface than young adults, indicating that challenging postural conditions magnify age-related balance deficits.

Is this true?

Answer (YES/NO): NO